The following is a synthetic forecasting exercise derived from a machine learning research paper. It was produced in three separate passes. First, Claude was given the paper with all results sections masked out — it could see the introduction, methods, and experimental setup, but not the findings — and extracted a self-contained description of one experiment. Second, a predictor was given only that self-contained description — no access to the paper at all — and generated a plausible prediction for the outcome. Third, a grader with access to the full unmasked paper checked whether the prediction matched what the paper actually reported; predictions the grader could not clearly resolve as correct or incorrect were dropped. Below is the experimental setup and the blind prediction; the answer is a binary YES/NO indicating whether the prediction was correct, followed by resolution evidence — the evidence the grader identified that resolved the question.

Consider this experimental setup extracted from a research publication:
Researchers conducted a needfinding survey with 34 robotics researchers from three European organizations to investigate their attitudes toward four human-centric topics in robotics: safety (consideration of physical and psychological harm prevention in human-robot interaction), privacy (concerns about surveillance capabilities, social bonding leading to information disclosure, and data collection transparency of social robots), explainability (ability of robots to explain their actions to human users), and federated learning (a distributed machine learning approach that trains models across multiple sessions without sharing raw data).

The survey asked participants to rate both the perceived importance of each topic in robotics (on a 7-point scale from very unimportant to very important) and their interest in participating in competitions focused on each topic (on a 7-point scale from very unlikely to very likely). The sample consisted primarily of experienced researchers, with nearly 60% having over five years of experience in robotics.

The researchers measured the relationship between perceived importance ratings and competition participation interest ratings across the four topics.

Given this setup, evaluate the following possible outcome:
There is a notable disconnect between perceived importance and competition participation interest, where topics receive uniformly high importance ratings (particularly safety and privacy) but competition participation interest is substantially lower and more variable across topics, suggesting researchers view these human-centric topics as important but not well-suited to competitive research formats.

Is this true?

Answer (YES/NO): NO